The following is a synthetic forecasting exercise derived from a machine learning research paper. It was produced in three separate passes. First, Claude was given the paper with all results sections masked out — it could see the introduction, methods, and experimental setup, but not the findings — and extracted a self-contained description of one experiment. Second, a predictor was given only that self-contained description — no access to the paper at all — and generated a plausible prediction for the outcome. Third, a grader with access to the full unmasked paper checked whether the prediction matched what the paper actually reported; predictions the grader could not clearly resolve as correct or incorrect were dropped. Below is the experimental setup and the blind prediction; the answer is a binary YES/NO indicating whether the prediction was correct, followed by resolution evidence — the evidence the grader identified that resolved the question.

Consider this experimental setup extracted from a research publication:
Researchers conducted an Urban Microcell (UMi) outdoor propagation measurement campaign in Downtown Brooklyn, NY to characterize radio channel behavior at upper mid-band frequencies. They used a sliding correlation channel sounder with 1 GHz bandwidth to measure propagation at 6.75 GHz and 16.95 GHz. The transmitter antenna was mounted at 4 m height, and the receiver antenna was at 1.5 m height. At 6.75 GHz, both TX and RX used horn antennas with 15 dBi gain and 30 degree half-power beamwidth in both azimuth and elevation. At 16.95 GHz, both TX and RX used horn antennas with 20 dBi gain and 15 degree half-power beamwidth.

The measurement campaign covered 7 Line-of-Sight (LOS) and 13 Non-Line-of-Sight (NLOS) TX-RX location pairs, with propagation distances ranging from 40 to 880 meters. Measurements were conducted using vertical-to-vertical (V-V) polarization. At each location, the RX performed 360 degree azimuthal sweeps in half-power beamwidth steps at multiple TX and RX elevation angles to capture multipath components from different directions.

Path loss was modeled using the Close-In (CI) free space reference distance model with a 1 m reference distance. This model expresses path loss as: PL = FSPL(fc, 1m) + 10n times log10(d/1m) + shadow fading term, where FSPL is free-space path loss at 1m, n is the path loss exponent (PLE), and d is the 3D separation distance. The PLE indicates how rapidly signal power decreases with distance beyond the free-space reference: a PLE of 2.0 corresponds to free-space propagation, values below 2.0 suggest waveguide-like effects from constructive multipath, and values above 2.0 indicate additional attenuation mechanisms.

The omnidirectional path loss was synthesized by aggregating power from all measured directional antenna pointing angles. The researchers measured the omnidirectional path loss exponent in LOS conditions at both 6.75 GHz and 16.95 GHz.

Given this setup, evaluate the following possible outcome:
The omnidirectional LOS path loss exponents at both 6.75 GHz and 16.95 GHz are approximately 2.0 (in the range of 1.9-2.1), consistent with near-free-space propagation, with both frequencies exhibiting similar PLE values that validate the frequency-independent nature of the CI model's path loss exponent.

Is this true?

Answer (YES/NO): NO